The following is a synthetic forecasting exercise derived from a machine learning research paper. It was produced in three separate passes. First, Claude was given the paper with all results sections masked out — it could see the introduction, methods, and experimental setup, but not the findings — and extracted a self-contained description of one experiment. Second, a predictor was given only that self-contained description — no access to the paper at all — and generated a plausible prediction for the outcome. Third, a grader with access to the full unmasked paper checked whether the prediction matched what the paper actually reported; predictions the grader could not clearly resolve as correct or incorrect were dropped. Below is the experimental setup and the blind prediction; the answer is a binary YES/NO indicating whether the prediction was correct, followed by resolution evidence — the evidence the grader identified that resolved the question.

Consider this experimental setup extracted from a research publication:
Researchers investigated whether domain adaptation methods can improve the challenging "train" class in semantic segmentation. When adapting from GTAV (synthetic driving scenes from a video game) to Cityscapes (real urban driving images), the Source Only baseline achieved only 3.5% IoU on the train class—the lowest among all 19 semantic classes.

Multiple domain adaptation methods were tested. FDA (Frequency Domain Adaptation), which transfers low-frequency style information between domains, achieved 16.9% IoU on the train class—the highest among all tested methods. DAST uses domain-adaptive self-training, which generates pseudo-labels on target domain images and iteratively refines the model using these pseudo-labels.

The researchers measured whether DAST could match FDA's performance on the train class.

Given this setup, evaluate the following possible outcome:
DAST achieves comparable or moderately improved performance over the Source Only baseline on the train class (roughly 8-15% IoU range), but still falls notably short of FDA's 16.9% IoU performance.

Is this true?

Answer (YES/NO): NO